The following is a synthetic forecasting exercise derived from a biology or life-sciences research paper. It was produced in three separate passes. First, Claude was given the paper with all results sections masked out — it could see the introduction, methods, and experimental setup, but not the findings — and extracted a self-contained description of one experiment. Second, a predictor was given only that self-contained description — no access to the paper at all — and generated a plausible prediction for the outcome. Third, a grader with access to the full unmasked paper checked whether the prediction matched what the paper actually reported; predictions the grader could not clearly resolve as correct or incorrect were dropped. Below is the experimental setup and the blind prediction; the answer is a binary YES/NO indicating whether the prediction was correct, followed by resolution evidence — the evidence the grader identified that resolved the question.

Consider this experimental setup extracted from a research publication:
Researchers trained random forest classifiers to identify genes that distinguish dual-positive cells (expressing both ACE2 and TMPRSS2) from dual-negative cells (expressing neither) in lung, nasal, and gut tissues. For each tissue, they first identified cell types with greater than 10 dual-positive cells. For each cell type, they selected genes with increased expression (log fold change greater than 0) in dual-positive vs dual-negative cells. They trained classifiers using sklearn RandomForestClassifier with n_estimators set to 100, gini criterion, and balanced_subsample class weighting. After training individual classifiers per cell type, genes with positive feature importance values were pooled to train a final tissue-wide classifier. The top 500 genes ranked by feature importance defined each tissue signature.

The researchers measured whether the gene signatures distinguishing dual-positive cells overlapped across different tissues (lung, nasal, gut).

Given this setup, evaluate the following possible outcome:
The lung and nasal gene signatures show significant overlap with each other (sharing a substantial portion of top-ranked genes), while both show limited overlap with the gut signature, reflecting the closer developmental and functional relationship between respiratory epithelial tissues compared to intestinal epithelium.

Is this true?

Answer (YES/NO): NO